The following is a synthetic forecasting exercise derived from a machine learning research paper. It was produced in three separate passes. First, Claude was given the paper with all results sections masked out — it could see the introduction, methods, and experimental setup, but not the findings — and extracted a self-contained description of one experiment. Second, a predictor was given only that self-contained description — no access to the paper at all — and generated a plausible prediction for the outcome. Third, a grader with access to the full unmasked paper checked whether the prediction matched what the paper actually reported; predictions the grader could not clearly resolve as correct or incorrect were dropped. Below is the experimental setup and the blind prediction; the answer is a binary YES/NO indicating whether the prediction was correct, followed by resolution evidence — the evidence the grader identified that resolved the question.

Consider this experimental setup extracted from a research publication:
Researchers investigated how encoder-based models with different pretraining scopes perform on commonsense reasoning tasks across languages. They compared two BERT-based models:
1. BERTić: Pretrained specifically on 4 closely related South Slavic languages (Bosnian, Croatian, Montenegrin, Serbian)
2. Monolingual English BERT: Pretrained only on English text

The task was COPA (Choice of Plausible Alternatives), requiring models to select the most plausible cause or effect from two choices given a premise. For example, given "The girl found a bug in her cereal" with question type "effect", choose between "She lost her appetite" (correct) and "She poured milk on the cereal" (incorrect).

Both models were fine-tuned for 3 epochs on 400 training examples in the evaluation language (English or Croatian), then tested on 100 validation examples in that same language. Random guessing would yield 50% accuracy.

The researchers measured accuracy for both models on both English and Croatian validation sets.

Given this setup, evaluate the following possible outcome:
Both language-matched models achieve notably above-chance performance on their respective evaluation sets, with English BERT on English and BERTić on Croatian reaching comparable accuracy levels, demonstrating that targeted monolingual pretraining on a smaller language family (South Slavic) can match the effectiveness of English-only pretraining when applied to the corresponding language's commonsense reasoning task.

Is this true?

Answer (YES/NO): YES